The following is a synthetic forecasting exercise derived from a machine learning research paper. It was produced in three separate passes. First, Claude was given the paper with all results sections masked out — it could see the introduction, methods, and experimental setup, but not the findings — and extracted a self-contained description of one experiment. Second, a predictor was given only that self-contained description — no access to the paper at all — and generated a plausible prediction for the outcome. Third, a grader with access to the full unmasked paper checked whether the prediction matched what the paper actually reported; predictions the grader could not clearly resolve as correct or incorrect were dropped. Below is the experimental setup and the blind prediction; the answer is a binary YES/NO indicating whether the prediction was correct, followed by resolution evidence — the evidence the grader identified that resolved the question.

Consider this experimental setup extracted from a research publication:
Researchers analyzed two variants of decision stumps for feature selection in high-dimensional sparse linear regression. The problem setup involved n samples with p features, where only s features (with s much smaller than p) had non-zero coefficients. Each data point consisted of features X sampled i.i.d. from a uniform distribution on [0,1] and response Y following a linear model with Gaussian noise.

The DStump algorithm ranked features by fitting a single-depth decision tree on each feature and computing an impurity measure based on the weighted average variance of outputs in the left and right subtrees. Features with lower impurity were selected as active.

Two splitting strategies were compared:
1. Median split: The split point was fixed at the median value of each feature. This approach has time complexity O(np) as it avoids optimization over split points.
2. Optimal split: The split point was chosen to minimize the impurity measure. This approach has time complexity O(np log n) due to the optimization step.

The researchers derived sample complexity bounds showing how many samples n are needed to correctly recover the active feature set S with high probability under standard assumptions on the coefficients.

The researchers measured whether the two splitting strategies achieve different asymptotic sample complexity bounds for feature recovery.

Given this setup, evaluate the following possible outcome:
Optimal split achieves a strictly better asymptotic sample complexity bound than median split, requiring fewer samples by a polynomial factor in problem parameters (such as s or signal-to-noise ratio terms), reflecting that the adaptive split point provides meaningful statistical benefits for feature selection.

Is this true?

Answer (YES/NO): NO